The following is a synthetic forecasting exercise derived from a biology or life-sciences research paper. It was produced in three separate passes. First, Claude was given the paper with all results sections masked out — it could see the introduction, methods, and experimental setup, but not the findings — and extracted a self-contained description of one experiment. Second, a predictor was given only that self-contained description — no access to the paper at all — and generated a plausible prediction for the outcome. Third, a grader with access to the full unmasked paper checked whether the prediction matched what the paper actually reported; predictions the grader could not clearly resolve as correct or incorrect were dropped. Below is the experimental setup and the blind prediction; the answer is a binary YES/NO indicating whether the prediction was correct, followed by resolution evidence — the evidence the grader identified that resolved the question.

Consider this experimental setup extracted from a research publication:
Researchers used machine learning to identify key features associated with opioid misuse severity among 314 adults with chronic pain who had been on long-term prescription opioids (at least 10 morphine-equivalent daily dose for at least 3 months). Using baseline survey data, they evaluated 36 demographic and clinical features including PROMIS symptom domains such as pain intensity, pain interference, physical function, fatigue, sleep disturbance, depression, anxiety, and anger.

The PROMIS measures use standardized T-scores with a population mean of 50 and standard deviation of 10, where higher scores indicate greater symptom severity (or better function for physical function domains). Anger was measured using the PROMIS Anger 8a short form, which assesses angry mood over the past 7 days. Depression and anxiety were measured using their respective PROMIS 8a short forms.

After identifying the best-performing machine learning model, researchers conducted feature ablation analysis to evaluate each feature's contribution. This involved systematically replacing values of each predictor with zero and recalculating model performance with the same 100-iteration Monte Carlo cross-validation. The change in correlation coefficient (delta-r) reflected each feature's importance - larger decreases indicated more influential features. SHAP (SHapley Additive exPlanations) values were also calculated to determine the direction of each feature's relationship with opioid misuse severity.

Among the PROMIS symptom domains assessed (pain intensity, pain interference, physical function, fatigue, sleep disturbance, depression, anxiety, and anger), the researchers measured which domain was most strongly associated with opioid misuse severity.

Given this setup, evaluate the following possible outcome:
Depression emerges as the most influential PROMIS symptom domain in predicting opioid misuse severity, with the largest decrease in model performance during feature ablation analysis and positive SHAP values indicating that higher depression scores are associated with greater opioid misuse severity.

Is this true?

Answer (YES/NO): NO